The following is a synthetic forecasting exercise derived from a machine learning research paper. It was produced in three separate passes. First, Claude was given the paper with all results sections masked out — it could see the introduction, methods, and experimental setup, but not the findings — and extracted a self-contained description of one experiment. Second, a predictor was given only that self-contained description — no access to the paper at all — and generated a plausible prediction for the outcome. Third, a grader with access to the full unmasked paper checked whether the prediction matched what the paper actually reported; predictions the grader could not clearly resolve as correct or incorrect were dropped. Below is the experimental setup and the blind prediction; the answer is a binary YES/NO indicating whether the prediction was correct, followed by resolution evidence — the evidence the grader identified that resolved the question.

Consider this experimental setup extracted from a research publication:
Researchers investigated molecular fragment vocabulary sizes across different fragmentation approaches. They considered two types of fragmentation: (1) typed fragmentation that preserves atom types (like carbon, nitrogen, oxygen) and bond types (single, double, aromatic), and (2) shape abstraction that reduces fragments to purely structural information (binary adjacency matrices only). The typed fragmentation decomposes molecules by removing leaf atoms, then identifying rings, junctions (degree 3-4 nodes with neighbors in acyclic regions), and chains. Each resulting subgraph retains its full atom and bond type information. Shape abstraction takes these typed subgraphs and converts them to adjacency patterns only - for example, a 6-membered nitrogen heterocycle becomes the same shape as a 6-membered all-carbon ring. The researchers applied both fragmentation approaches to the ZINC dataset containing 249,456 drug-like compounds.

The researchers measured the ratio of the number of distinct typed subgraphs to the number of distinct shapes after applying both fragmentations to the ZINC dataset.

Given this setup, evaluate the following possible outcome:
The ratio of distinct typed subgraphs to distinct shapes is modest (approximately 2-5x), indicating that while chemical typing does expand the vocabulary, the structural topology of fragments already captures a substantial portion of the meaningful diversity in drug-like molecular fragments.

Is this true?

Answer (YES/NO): NO